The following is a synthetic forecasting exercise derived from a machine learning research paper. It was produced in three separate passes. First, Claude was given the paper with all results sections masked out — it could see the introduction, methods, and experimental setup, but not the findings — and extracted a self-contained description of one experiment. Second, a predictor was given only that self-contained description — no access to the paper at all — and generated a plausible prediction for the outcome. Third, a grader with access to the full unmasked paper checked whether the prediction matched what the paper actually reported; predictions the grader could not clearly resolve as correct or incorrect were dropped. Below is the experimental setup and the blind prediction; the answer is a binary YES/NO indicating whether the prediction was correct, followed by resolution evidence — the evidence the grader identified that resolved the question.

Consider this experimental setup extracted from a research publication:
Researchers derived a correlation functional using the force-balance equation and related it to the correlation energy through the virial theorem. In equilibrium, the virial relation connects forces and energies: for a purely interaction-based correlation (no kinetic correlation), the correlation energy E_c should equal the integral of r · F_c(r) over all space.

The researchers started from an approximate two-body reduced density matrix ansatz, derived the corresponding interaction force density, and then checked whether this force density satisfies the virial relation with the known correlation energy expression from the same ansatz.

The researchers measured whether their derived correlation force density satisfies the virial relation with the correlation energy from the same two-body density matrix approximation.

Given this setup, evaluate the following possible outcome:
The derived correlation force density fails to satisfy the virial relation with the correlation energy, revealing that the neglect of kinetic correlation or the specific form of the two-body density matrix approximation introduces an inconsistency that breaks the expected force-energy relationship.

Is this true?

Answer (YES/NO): NO